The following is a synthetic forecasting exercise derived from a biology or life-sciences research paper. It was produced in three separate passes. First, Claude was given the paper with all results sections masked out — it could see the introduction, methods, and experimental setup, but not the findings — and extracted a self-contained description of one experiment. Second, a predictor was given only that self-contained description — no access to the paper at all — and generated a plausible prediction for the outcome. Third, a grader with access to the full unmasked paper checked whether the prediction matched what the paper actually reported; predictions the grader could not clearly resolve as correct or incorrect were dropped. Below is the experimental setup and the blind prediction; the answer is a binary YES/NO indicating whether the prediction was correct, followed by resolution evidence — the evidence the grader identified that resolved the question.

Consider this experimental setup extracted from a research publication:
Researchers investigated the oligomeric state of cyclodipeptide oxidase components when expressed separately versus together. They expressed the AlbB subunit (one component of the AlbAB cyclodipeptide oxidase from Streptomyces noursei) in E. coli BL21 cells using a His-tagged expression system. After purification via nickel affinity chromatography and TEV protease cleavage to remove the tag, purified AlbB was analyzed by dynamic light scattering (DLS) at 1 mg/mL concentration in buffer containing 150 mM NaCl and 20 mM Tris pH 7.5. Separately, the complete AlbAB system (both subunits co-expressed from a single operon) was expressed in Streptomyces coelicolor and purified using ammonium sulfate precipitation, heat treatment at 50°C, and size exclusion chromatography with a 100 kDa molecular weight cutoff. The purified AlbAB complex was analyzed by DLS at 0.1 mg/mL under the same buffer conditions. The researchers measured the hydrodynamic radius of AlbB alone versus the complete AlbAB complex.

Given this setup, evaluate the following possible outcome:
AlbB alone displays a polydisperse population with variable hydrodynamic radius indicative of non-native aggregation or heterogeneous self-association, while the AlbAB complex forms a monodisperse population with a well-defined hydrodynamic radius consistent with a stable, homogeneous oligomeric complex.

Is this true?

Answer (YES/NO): NO